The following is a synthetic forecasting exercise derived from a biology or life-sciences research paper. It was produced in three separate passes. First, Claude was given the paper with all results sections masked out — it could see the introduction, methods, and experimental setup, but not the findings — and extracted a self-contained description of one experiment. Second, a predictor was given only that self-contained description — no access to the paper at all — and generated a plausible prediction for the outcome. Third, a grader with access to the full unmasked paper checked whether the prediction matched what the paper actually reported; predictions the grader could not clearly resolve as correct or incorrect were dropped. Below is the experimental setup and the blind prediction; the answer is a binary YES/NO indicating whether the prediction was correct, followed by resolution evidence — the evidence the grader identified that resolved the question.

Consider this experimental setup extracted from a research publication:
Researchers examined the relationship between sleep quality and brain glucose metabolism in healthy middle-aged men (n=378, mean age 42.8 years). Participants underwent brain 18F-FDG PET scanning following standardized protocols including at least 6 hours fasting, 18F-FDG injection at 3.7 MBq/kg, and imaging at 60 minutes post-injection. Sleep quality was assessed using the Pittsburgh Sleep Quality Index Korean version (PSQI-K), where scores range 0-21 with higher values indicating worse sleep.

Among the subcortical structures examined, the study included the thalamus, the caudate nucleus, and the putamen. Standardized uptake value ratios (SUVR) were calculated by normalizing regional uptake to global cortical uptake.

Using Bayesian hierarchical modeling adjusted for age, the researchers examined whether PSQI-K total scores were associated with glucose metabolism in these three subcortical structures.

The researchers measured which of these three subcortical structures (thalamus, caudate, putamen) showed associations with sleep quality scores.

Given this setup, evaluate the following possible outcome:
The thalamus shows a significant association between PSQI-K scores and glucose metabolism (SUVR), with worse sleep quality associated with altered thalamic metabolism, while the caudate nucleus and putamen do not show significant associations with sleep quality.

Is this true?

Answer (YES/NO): YES